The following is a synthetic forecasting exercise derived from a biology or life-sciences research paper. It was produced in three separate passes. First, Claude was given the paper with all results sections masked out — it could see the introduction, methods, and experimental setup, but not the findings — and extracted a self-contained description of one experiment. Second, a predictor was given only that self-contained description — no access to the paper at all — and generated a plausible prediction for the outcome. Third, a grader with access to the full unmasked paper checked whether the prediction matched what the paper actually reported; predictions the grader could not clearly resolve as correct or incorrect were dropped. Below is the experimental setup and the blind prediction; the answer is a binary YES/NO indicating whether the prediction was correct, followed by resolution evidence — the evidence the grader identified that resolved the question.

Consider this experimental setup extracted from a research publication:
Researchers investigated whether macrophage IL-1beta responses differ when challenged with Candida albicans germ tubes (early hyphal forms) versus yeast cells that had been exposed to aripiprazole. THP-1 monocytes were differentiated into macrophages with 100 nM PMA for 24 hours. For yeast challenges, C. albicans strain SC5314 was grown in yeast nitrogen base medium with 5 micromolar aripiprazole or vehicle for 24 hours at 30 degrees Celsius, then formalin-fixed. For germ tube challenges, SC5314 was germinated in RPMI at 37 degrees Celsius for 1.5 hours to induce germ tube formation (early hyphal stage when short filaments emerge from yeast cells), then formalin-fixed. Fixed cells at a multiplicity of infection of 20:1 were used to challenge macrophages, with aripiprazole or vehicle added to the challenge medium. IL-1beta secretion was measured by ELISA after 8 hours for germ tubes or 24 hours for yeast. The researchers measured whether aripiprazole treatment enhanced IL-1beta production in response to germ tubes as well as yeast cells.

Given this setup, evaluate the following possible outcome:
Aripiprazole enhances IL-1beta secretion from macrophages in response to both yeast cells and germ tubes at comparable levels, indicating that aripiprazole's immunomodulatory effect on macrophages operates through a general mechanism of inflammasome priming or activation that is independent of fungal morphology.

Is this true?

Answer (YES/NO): NO